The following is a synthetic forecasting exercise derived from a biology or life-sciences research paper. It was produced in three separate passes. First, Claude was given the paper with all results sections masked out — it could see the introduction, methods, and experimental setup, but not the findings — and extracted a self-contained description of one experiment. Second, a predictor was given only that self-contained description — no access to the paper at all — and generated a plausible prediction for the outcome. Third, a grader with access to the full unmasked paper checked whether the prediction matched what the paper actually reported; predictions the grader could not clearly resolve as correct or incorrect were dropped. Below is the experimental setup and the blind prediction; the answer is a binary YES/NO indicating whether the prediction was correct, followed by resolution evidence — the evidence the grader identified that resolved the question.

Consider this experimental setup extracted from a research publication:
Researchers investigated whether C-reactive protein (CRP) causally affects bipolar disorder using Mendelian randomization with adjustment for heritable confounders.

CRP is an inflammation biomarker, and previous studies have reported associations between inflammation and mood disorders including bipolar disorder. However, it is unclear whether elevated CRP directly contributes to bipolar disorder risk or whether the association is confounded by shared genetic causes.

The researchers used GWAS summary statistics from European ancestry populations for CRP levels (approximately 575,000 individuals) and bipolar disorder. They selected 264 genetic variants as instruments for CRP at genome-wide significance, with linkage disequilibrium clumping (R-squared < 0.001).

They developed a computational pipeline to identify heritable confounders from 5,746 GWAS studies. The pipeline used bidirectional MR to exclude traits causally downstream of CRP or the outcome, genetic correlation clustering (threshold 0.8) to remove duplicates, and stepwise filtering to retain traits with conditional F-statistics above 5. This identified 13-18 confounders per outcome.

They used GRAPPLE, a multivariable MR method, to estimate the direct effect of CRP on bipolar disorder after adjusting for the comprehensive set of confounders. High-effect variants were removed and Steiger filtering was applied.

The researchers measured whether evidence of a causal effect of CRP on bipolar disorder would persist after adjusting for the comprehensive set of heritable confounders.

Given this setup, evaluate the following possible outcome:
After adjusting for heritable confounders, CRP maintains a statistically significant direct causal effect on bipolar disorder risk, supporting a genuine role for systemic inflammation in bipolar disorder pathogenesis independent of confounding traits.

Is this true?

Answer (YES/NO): NO